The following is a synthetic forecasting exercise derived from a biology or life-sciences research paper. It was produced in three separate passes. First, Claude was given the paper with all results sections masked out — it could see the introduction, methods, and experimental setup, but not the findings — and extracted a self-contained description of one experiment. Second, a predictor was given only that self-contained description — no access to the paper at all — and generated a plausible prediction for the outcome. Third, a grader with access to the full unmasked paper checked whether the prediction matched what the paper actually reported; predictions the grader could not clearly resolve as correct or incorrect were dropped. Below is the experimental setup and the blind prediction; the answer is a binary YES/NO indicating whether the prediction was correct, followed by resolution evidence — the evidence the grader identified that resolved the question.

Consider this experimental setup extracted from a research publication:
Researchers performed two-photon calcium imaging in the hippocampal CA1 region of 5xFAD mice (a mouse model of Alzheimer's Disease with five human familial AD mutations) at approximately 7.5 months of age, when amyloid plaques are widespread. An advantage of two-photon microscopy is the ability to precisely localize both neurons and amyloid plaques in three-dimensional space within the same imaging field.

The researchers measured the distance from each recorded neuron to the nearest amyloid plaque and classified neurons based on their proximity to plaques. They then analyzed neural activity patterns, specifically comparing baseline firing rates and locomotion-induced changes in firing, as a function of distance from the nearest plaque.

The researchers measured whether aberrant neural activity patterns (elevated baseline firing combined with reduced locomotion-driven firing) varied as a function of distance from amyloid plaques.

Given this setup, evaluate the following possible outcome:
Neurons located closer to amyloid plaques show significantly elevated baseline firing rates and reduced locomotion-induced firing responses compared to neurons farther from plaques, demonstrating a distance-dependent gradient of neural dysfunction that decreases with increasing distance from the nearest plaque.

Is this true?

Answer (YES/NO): NO